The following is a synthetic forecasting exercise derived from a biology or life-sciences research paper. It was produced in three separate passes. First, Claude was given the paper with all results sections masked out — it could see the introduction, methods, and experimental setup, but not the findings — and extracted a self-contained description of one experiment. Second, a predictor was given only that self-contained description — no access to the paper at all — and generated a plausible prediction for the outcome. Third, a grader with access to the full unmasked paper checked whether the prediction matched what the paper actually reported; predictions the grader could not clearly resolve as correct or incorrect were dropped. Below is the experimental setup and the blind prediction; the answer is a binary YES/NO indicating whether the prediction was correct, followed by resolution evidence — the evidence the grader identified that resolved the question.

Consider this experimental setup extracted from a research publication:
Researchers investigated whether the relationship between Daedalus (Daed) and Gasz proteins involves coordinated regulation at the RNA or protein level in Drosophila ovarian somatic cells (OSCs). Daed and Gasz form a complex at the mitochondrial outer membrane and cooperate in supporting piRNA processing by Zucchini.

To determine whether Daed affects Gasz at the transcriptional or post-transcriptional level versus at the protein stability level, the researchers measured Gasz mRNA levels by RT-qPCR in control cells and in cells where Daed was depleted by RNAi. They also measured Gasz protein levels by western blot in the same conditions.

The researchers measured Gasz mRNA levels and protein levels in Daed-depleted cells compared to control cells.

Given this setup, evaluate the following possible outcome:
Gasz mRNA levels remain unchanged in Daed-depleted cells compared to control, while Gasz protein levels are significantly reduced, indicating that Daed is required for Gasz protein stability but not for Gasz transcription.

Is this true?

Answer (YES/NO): YES